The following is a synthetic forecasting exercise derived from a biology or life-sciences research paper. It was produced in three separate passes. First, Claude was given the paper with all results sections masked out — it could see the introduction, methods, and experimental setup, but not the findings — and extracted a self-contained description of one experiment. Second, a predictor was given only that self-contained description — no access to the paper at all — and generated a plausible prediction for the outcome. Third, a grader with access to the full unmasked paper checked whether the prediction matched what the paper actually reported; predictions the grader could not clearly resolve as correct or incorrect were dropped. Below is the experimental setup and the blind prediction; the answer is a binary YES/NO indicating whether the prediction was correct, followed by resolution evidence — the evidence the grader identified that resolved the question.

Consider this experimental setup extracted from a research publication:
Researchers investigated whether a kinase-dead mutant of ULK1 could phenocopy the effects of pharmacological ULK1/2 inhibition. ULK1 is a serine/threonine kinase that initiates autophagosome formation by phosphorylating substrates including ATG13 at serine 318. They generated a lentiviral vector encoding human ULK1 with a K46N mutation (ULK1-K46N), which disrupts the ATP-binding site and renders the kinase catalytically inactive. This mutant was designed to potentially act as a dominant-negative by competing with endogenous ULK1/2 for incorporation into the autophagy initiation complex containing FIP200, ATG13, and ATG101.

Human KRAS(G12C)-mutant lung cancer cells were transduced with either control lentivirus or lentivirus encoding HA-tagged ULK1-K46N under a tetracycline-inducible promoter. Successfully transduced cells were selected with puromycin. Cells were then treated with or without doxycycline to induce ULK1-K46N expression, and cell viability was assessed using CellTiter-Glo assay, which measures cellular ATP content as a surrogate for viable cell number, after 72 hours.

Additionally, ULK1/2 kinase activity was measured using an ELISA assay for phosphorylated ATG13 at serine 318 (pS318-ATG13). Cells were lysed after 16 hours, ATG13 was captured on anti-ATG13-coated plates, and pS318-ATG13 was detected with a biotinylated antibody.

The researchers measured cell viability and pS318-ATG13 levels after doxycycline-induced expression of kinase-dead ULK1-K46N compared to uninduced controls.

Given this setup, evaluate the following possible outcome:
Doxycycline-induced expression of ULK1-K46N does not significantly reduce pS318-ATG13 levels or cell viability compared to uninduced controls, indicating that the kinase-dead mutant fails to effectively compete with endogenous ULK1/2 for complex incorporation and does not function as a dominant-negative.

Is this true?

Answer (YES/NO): NO